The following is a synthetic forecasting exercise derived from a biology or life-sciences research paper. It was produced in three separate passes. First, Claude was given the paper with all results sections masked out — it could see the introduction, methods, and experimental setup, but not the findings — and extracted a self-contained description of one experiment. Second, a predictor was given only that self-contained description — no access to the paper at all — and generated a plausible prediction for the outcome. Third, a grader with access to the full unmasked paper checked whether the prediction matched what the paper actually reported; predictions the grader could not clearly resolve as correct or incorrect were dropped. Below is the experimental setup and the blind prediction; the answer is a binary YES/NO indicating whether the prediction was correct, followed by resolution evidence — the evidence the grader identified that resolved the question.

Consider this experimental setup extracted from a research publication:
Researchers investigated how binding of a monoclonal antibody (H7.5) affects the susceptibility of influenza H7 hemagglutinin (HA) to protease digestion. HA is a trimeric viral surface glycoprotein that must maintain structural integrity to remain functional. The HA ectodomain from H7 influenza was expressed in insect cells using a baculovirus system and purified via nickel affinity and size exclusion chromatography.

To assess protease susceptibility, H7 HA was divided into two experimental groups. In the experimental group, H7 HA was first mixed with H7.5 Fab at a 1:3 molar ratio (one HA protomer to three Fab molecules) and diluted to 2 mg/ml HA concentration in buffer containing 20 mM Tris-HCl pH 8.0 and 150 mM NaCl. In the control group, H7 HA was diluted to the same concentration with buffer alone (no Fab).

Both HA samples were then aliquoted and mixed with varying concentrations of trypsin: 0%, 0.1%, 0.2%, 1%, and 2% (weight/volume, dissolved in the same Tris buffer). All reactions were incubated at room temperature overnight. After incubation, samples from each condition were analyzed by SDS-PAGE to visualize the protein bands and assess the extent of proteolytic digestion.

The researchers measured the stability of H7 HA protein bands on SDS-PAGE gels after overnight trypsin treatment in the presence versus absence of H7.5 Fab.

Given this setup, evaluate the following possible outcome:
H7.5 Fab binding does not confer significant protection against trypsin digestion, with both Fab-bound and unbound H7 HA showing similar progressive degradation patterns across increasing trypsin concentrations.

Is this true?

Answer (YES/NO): NO